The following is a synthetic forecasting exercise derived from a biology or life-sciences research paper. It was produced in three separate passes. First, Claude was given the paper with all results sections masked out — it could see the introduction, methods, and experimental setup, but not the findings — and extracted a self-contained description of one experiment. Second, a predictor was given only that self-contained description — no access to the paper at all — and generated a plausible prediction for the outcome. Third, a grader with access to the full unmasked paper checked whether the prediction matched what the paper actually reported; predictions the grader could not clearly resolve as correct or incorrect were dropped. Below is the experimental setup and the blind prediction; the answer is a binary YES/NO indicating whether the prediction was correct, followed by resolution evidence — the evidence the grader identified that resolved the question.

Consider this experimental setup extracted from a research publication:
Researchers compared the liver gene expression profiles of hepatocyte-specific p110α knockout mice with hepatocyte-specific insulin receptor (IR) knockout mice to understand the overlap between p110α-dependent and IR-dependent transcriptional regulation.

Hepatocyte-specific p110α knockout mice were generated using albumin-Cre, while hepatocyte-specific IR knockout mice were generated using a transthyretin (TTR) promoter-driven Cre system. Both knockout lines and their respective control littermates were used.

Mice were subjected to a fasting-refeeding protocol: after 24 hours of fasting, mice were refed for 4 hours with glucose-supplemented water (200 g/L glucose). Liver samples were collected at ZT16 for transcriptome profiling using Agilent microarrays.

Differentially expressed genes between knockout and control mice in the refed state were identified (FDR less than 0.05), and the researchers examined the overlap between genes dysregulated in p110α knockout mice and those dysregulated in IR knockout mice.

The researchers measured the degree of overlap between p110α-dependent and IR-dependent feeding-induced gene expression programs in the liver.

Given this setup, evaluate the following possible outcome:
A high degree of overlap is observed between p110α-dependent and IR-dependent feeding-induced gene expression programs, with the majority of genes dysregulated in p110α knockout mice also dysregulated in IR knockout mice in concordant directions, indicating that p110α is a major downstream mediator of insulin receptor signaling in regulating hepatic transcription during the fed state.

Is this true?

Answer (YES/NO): NO